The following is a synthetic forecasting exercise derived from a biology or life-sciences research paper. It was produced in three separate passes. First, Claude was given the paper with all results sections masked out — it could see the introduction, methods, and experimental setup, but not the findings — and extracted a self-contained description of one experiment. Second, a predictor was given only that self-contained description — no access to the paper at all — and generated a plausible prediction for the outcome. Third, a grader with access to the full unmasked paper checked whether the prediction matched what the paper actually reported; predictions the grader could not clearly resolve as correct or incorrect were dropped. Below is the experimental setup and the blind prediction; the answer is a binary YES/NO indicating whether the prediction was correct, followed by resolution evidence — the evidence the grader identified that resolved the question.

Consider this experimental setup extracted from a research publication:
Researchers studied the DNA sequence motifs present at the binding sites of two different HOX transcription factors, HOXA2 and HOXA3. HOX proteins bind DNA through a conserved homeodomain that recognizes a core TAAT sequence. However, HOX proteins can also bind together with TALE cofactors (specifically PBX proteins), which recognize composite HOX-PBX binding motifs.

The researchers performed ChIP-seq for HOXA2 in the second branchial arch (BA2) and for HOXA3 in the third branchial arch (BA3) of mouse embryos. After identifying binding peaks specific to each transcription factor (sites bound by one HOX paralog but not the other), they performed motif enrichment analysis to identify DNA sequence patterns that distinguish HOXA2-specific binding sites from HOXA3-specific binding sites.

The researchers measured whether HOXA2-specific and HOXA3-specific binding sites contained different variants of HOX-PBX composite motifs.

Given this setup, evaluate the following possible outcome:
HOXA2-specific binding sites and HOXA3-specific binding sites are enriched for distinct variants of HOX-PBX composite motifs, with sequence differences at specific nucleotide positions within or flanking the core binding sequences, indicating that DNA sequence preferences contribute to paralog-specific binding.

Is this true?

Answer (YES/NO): YES